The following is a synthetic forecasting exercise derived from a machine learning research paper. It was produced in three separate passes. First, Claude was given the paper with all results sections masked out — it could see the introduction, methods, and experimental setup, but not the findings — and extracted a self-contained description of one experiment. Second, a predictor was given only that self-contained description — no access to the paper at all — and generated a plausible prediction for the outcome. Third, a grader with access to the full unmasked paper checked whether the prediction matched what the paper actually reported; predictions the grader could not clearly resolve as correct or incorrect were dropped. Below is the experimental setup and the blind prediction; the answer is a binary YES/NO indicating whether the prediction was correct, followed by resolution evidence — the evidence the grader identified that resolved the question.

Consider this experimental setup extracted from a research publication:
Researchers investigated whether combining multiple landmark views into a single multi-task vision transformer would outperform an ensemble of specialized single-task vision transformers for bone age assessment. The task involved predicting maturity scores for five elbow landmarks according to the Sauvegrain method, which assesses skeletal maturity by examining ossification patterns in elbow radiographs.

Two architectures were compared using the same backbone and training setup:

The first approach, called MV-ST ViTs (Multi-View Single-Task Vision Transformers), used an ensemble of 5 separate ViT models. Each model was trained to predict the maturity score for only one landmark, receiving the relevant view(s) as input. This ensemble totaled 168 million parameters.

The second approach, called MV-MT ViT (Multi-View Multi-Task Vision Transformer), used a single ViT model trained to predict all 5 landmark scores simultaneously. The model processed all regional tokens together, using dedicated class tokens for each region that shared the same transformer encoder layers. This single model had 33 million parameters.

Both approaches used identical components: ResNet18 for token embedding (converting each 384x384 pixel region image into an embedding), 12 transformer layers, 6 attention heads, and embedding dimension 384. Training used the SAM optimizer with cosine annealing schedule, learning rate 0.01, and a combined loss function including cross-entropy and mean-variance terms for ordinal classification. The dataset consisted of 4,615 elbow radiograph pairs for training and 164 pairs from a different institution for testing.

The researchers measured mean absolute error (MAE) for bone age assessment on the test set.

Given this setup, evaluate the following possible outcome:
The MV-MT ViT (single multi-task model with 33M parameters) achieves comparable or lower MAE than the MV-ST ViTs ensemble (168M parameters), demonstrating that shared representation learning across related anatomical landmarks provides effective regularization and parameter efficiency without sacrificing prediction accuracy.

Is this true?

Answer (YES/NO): NO